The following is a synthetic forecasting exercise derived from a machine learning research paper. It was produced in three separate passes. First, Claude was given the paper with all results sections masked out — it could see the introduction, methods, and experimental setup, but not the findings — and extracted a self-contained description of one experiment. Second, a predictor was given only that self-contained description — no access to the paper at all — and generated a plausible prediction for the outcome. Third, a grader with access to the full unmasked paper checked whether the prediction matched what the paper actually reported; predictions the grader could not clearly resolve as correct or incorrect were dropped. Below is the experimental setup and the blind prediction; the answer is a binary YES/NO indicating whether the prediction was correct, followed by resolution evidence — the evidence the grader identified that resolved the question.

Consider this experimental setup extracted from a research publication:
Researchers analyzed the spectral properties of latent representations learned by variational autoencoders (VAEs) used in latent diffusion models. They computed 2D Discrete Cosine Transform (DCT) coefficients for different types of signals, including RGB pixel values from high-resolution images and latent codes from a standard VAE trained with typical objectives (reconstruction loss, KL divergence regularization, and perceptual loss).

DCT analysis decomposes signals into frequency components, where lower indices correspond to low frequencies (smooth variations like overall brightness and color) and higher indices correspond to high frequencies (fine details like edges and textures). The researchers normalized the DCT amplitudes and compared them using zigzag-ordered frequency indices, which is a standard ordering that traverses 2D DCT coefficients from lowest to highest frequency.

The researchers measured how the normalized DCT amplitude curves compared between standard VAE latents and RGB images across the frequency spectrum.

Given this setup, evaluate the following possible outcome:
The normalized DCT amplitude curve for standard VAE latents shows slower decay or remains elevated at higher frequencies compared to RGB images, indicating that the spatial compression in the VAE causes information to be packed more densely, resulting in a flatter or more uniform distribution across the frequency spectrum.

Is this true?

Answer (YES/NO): YES